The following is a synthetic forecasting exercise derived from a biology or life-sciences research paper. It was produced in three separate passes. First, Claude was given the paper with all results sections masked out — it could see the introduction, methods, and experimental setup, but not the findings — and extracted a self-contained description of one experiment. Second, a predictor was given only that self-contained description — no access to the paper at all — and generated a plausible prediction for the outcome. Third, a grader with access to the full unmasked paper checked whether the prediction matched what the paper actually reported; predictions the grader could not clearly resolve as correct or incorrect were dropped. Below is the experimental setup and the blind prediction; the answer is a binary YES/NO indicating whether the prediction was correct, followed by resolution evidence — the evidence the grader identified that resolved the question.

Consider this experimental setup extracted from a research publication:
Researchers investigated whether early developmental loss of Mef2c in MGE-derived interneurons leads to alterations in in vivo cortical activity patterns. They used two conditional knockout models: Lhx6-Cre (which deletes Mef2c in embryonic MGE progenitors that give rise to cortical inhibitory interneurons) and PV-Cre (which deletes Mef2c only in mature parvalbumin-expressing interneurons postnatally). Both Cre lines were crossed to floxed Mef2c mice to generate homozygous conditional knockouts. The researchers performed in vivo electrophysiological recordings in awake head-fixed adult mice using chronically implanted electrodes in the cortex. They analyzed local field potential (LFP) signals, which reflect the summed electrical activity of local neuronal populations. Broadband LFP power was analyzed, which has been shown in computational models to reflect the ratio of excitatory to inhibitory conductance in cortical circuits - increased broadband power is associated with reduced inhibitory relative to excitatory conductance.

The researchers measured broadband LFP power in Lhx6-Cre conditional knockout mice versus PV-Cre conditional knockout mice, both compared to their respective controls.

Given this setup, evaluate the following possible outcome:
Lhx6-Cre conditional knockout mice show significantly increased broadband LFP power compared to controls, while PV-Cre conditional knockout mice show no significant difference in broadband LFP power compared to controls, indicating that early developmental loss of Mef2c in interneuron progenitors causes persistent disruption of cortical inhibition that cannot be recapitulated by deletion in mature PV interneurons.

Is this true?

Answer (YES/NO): NO